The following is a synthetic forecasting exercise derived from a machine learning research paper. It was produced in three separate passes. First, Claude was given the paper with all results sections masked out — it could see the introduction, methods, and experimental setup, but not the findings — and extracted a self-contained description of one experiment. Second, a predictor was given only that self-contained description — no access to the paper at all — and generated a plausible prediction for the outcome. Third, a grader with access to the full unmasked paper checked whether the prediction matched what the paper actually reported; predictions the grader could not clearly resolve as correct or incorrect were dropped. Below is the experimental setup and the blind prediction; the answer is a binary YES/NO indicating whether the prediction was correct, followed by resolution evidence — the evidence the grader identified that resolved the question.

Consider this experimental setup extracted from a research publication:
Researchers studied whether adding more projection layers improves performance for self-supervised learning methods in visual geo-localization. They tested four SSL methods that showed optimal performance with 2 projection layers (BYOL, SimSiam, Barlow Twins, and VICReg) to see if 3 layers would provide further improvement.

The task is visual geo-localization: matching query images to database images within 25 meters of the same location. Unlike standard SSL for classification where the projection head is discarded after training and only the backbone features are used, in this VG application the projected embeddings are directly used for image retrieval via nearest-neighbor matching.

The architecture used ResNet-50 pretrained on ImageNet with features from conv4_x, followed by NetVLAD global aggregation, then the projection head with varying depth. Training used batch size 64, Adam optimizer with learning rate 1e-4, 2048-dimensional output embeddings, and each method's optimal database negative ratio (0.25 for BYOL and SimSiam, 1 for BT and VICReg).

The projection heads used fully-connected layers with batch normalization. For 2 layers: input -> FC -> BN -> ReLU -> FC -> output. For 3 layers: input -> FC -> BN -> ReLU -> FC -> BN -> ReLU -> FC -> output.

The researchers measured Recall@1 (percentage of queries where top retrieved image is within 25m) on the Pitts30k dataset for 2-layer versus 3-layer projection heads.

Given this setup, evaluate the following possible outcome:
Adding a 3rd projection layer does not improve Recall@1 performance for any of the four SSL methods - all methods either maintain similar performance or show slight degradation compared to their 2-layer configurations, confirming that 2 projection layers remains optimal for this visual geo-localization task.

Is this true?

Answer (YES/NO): NO